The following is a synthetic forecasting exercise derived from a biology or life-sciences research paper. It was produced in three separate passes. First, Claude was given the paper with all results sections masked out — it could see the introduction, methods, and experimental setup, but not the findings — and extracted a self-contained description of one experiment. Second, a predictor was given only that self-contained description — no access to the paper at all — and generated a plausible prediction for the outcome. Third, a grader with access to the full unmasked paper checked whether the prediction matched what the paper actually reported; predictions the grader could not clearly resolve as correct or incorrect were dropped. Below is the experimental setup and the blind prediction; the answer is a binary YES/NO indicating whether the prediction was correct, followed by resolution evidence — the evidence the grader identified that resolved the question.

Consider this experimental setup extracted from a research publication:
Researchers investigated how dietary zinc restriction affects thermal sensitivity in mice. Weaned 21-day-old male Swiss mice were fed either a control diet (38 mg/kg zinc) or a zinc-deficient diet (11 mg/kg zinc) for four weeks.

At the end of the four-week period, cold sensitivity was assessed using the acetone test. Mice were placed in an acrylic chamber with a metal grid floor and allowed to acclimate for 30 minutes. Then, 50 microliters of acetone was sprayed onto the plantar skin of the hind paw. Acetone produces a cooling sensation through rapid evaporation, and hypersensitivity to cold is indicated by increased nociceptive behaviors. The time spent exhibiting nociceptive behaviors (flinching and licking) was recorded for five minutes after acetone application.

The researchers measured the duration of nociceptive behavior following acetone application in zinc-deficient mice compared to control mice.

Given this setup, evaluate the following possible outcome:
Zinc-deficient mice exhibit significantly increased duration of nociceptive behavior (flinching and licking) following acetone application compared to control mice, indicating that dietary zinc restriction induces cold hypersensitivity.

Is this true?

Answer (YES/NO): YES